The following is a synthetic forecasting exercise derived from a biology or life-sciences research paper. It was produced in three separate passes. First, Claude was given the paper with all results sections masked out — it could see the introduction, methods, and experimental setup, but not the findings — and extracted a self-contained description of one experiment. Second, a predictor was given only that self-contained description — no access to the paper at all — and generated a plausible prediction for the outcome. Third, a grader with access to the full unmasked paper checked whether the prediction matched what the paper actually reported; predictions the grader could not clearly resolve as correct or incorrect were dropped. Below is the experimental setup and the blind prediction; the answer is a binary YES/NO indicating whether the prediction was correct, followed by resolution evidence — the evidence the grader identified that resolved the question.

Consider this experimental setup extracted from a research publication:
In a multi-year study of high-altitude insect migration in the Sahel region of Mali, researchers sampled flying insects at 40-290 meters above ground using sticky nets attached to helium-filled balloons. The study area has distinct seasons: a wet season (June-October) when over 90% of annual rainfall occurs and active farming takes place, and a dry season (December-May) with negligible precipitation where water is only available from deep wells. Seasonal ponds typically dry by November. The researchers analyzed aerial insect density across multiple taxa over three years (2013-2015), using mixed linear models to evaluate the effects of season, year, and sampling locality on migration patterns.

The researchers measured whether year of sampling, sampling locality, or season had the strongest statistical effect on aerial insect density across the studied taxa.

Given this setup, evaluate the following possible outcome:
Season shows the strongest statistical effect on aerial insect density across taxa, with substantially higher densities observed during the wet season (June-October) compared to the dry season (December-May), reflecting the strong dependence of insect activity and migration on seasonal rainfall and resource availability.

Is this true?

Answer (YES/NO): YES